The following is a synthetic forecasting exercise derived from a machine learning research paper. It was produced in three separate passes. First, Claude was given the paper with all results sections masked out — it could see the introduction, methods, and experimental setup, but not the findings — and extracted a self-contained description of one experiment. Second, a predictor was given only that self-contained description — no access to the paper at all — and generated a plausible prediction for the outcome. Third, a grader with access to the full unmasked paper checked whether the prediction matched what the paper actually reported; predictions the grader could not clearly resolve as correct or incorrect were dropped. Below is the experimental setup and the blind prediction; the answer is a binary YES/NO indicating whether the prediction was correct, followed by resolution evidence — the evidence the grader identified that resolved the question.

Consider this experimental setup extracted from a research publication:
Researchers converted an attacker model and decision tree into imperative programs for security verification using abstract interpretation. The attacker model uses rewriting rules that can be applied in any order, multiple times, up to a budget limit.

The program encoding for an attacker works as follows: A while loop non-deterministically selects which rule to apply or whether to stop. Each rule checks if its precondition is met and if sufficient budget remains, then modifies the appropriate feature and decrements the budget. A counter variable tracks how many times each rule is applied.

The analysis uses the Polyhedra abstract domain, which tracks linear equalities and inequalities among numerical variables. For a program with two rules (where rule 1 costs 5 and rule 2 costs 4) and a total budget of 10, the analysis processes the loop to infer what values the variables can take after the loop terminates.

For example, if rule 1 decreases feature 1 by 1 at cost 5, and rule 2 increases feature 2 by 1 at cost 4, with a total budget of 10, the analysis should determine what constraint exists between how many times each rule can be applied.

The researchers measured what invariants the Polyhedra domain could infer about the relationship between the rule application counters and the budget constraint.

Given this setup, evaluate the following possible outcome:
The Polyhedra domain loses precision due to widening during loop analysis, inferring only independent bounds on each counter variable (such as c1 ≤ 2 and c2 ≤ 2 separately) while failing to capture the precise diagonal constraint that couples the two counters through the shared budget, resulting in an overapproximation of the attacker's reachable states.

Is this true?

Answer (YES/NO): NO